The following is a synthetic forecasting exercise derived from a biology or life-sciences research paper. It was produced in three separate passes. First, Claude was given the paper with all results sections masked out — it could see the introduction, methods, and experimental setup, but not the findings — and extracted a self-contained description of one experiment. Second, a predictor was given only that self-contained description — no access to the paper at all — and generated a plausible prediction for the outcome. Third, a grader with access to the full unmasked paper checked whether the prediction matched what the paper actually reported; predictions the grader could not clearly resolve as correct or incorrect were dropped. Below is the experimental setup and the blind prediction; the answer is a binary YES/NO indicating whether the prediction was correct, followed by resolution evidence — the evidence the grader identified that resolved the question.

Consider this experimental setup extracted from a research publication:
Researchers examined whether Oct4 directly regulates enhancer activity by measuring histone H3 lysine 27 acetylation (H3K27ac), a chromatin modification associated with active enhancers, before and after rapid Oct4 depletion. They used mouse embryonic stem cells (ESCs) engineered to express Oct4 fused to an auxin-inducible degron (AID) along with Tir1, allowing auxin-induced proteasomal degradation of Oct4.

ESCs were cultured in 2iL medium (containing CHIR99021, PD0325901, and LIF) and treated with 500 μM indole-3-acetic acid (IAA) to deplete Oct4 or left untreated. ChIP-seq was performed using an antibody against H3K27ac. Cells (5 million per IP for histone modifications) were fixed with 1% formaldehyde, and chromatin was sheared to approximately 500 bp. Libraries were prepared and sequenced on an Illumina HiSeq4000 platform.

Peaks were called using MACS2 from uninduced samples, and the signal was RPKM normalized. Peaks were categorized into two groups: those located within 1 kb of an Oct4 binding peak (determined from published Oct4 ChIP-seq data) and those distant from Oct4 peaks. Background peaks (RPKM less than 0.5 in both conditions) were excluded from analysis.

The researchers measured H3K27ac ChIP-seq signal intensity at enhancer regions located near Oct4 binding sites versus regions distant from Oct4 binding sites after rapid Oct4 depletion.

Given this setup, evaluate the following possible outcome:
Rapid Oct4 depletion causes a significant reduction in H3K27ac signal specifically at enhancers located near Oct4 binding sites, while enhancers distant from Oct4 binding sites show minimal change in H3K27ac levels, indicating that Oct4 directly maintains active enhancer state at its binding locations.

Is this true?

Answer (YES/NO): NO